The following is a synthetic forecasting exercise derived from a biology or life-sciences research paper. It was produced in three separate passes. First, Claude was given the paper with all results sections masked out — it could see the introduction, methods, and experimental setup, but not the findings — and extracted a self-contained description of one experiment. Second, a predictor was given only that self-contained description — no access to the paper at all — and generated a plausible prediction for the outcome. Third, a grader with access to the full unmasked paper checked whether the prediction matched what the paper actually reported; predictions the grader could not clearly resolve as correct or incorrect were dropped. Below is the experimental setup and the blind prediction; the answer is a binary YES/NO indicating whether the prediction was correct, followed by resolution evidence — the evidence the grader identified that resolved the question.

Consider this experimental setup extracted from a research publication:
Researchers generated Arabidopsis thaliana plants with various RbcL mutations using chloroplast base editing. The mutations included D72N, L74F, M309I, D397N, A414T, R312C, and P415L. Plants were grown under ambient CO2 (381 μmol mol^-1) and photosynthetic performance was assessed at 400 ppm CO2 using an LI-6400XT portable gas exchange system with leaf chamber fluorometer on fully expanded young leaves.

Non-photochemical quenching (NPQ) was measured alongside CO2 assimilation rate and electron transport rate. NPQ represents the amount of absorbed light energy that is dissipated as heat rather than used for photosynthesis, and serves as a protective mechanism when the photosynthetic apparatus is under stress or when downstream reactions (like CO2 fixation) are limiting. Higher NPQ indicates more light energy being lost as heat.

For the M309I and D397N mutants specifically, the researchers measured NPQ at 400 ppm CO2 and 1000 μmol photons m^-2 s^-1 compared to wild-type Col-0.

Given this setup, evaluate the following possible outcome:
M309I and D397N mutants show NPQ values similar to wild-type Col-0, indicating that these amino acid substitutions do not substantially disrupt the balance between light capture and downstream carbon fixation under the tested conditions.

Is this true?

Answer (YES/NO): NO